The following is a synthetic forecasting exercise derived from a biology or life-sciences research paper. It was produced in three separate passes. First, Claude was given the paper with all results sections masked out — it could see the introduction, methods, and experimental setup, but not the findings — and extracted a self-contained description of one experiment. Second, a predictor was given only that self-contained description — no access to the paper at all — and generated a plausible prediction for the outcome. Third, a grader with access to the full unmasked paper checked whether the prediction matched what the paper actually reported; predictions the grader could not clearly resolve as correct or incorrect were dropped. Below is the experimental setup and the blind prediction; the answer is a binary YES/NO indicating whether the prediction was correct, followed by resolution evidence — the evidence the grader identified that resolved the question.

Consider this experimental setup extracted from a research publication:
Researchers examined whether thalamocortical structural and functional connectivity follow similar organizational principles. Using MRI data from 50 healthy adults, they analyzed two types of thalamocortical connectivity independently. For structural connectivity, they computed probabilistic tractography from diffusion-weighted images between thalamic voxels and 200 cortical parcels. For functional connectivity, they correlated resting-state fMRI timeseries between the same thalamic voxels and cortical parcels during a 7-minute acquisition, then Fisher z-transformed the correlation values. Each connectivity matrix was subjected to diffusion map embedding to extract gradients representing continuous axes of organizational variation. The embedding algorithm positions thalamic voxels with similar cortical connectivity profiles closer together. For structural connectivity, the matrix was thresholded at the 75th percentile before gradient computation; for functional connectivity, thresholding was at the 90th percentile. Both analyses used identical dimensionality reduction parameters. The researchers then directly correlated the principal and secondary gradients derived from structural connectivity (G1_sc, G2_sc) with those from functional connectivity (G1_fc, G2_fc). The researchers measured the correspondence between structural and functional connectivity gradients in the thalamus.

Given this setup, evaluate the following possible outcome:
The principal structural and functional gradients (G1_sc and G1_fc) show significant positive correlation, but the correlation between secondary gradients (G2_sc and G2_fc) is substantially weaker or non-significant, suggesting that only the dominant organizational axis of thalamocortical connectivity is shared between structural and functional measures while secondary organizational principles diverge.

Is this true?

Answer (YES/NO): NO